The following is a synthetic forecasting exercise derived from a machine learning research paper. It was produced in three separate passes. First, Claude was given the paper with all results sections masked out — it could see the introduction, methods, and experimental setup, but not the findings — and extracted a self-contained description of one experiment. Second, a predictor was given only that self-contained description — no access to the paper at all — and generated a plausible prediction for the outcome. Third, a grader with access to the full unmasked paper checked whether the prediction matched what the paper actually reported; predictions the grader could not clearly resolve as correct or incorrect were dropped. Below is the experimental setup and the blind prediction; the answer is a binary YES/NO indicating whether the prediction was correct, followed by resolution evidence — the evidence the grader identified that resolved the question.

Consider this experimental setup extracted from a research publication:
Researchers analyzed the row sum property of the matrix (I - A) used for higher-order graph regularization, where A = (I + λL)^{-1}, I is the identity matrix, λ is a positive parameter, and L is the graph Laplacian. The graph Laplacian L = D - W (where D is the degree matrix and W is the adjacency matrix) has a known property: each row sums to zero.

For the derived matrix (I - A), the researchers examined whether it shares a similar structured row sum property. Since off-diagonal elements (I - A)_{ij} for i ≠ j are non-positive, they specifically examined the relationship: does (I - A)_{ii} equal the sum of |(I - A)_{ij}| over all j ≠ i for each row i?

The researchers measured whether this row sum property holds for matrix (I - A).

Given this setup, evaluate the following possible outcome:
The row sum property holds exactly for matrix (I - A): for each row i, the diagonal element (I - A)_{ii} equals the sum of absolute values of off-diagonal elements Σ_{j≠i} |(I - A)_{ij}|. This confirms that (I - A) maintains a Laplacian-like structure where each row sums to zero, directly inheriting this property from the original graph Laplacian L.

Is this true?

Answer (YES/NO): YES